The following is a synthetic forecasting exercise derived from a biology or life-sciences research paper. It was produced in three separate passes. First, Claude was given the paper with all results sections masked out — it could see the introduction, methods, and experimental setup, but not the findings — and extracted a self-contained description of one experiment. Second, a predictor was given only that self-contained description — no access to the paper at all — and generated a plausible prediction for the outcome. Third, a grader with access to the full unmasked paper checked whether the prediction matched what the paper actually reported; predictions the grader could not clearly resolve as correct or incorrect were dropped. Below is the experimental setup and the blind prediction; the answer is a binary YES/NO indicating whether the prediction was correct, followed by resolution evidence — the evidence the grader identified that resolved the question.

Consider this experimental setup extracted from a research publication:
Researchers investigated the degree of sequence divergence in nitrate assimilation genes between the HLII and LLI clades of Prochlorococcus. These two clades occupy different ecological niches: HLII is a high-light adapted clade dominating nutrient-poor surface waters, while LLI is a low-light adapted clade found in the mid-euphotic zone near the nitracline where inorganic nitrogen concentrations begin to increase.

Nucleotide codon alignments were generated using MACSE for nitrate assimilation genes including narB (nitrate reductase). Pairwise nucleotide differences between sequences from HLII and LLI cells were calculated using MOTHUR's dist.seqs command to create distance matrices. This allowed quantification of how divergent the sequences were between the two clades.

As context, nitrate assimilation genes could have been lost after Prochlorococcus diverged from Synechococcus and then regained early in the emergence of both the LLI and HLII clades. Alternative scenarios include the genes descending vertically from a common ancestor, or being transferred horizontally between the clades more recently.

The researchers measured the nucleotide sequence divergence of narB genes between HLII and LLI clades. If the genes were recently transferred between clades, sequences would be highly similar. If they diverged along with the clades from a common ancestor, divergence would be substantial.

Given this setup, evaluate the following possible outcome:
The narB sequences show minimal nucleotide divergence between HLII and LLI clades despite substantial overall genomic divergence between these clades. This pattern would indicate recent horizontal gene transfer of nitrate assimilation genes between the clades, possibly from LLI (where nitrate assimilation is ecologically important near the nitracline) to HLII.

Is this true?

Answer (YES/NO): NO